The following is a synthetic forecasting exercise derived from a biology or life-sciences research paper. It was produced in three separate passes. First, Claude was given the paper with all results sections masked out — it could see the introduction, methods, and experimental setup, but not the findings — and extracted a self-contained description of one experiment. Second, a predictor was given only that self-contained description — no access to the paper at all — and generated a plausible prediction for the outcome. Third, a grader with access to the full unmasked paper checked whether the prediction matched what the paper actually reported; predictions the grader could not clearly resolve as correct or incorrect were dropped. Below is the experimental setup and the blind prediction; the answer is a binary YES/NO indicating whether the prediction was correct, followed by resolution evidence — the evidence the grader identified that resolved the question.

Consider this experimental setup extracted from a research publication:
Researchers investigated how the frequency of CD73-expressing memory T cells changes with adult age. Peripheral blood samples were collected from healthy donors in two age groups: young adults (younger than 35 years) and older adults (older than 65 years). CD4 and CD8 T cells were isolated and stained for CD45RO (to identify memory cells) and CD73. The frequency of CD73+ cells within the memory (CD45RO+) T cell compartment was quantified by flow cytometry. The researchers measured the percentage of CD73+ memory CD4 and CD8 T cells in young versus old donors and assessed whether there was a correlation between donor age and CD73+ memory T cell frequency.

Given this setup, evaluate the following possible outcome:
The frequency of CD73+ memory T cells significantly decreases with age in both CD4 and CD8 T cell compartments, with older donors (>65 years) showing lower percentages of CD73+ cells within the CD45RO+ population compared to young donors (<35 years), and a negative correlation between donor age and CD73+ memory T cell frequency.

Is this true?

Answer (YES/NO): YES